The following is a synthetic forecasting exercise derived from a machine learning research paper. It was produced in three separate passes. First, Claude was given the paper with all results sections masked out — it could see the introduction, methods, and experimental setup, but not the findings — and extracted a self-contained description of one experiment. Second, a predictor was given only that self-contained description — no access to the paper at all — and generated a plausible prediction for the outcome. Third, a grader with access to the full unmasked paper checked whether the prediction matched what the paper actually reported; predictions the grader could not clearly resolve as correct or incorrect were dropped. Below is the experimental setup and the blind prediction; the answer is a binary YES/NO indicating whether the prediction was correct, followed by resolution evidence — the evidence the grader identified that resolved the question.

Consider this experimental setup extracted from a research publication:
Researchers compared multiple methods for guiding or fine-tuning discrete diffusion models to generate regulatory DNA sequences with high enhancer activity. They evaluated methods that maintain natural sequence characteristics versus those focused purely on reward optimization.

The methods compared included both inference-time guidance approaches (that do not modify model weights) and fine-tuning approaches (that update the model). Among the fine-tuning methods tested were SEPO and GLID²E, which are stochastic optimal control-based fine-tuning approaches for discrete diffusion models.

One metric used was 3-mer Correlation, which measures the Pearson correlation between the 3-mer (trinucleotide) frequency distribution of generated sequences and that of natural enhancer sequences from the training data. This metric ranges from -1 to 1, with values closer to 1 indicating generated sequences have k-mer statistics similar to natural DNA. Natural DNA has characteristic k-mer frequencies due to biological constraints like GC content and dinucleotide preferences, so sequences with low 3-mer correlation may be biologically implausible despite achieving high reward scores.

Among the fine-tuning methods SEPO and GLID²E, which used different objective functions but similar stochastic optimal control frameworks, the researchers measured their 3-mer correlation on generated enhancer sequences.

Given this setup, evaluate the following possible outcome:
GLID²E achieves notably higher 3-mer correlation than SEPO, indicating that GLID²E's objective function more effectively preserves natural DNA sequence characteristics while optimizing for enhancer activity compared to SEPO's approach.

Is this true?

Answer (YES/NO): NO